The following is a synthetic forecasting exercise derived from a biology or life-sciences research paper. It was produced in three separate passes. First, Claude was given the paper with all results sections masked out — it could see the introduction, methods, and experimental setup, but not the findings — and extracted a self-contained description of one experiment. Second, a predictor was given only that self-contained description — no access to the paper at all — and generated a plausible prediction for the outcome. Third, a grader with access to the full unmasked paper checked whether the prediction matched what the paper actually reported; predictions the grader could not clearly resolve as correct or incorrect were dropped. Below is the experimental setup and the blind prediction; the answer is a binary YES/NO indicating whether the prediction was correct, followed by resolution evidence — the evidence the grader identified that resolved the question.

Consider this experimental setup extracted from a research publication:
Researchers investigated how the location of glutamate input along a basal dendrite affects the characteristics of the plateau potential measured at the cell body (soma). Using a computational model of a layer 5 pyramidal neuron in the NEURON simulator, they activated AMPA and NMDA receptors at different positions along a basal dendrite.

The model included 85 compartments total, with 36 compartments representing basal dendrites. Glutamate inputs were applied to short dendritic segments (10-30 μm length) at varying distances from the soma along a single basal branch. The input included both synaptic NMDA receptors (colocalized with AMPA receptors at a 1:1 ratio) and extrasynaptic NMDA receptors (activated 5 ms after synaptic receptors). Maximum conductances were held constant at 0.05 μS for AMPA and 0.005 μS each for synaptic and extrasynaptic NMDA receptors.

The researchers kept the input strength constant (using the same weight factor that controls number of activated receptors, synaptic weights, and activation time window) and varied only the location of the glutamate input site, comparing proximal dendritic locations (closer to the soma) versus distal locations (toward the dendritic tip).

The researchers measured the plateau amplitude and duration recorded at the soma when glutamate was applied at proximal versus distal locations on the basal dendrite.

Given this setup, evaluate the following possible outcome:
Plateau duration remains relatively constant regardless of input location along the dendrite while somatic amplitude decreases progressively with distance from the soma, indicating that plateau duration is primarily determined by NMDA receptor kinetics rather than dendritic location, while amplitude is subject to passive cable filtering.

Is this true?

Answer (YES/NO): NO